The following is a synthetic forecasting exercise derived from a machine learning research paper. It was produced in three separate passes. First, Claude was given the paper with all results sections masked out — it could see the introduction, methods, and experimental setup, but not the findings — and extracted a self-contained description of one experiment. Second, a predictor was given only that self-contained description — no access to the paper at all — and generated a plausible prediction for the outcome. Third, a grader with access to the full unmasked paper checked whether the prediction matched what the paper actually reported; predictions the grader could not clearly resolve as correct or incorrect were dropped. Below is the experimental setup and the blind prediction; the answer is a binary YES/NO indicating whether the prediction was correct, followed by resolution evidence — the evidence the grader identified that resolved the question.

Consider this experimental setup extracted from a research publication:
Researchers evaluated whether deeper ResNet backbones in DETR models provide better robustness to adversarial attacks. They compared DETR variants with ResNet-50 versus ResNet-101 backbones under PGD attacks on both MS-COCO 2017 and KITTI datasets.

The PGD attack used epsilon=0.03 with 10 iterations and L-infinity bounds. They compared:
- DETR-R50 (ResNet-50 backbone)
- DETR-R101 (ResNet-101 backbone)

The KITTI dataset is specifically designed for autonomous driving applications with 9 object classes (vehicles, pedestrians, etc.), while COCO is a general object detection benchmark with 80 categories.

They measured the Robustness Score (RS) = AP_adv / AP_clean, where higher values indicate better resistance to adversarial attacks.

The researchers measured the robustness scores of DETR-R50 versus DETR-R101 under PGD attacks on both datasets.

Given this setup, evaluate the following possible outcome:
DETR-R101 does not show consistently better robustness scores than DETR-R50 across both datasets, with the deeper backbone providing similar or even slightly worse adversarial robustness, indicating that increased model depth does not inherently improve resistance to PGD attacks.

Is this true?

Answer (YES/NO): YES